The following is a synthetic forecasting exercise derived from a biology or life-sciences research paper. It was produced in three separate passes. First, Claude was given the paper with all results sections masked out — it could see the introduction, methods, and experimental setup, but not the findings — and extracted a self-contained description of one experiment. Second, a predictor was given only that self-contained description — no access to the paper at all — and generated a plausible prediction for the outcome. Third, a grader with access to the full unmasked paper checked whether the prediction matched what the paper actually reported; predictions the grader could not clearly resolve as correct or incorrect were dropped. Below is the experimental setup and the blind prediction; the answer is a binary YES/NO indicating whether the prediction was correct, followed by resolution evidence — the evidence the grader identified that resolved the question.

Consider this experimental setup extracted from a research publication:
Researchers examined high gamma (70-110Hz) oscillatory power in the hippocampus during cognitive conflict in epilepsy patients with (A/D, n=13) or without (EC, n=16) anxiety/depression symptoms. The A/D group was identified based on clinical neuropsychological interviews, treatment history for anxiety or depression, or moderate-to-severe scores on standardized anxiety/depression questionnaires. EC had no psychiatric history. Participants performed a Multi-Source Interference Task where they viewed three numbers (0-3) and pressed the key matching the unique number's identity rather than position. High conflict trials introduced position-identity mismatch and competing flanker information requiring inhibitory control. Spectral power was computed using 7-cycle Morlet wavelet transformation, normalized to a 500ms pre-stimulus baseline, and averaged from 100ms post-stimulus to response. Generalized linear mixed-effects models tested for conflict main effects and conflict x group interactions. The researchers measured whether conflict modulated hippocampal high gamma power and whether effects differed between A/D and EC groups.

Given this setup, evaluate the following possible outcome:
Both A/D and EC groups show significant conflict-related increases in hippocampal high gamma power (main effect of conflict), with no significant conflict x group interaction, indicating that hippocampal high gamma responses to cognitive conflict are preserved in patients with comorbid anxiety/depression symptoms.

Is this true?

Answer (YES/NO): NO